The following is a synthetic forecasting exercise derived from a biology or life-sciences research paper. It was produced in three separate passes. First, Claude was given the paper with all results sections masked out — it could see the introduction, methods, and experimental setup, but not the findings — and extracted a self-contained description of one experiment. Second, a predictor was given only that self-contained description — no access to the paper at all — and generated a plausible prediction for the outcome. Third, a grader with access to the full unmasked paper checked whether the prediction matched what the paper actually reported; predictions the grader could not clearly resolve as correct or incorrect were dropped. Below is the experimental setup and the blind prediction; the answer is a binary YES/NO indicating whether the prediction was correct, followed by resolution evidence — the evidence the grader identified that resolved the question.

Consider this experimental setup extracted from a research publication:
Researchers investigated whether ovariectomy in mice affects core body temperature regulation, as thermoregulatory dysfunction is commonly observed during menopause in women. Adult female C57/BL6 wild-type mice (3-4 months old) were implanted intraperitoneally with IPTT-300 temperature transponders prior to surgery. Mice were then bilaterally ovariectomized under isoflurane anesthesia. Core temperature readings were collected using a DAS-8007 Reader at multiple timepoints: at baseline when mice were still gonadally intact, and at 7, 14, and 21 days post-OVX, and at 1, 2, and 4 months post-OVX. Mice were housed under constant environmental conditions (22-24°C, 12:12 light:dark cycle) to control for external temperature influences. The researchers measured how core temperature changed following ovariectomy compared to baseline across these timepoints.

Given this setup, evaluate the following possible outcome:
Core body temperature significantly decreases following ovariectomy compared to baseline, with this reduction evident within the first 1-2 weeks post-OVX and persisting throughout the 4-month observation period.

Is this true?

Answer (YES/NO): NO